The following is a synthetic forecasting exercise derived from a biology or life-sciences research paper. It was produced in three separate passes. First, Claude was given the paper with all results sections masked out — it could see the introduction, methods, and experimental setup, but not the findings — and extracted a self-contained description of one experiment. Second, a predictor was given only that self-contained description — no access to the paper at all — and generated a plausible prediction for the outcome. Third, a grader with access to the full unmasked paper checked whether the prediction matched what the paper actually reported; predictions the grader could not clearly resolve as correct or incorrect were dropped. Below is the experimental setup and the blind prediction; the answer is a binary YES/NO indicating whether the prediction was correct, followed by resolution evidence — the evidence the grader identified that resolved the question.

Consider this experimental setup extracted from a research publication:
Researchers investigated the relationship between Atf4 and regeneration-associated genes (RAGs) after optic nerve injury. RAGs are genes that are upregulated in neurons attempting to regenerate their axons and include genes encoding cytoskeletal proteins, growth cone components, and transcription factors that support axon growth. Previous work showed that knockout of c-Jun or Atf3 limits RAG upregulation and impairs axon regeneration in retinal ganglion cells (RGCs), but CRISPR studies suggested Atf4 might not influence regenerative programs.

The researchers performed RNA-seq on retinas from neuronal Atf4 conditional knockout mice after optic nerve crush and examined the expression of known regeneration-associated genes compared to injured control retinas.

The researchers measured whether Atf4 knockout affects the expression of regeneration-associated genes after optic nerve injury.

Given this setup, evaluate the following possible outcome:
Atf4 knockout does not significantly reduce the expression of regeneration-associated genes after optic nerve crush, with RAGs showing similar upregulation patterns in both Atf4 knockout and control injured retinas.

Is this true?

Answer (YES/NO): NO